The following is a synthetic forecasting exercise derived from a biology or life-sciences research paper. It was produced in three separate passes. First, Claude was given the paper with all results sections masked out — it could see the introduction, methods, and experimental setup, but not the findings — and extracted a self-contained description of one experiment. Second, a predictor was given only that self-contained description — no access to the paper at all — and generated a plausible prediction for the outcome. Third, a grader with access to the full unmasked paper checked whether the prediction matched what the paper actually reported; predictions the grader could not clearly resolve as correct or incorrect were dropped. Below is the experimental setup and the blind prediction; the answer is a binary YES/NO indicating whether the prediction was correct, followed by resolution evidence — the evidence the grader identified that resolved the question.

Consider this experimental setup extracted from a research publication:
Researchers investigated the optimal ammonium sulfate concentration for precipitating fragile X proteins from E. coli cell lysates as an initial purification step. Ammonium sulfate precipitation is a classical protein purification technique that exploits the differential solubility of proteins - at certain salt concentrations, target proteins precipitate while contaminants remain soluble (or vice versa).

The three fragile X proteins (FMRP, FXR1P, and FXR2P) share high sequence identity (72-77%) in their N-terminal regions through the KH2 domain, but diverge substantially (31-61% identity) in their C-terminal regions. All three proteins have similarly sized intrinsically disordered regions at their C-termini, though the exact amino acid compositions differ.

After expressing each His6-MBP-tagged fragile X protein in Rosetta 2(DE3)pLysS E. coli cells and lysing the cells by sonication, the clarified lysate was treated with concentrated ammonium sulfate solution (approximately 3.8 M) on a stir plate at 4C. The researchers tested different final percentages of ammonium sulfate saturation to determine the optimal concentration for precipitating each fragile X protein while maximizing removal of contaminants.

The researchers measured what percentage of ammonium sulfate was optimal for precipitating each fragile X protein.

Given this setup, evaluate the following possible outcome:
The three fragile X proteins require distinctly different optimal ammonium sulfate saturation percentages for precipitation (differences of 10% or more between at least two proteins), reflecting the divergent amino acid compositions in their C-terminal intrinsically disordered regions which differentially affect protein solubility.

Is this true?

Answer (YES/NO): NO